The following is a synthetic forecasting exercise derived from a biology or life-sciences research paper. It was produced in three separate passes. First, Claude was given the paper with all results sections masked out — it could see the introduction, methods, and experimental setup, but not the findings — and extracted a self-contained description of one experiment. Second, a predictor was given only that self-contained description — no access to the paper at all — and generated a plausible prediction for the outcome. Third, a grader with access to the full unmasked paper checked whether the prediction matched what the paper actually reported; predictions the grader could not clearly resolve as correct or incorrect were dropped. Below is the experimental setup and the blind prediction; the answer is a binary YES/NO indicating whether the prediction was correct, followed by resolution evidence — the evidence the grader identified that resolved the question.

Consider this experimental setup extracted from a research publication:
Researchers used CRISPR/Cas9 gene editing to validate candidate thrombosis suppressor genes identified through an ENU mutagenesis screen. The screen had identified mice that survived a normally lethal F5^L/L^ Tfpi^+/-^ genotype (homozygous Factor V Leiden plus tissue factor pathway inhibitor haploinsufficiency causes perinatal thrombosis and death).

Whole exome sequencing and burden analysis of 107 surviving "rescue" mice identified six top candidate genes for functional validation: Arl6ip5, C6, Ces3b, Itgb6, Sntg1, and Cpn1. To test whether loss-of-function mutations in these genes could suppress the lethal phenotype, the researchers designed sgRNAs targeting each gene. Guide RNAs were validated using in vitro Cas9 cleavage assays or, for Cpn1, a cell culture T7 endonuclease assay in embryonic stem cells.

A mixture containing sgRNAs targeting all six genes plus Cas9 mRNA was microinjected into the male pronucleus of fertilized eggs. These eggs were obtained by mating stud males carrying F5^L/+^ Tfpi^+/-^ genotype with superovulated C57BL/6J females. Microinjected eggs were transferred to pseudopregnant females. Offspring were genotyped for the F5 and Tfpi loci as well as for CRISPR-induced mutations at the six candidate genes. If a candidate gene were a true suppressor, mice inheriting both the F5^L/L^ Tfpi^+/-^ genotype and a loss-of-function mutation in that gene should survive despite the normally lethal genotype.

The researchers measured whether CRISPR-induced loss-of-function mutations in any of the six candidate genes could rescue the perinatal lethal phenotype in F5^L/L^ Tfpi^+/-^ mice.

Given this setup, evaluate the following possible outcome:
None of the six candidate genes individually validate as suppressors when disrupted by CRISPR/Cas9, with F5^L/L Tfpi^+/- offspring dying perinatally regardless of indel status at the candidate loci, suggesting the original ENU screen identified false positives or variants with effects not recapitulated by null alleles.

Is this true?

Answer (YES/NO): YES